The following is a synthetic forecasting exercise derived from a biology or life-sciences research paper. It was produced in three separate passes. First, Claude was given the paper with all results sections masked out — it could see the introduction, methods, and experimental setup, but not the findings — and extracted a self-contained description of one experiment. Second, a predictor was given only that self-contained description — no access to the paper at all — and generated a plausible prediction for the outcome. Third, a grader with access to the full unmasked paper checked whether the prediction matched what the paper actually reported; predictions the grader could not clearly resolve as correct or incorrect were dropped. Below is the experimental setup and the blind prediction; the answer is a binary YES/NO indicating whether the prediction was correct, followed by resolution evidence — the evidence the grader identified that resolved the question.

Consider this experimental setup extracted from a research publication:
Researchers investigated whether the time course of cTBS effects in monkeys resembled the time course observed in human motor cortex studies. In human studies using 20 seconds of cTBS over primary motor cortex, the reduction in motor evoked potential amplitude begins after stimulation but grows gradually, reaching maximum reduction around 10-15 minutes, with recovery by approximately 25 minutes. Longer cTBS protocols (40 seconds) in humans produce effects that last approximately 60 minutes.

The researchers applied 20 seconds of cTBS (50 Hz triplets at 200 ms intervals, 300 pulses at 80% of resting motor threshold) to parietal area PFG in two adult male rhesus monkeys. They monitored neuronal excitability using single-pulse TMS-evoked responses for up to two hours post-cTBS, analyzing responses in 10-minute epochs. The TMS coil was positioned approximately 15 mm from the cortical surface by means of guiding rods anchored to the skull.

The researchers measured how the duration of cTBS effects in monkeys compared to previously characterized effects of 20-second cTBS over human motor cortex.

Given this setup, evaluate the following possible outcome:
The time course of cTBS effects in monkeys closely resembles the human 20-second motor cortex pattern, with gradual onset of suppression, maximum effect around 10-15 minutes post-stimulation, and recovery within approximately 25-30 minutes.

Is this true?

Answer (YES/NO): NO